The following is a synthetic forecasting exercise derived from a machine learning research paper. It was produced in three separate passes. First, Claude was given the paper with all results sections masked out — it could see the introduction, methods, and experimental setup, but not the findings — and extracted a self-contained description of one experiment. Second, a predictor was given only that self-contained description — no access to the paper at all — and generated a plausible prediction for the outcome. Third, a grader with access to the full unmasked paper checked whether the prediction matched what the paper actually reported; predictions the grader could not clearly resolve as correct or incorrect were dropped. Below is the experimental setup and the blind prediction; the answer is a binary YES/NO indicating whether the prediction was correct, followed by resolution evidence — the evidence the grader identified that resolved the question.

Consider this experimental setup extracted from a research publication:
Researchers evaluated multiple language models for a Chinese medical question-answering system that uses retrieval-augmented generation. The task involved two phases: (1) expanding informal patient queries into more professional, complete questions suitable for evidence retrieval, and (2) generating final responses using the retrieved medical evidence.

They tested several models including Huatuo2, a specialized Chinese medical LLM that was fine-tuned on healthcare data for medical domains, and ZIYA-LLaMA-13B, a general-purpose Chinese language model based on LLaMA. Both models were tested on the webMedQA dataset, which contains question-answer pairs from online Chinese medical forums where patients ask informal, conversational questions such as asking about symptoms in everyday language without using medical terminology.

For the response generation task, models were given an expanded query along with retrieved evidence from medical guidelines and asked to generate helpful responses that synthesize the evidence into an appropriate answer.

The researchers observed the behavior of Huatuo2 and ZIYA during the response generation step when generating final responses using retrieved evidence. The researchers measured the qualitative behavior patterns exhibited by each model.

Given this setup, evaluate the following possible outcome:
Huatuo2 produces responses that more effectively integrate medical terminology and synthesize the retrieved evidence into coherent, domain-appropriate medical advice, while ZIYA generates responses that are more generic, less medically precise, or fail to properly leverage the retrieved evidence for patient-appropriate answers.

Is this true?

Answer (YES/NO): NO